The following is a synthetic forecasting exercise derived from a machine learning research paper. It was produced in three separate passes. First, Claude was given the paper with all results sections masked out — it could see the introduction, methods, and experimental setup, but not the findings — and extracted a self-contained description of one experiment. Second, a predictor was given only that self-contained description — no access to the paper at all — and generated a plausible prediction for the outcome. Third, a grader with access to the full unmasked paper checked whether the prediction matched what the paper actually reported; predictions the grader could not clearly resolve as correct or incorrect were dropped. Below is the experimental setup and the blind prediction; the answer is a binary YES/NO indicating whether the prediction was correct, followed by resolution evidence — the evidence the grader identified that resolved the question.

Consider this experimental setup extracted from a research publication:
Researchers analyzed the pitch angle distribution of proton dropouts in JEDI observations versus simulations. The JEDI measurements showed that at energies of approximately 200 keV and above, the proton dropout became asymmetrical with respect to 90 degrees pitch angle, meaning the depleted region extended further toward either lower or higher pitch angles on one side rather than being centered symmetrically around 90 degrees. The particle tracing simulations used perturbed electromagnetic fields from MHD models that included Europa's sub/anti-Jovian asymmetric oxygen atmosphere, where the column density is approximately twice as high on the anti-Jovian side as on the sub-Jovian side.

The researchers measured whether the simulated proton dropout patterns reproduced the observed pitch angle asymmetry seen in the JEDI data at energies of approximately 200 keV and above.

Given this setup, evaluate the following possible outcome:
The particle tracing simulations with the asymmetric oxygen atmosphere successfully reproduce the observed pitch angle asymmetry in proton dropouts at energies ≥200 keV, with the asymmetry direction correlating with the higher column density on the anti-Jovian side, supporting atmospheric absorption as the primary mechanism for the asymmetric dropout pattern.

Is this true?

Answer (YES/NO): NO